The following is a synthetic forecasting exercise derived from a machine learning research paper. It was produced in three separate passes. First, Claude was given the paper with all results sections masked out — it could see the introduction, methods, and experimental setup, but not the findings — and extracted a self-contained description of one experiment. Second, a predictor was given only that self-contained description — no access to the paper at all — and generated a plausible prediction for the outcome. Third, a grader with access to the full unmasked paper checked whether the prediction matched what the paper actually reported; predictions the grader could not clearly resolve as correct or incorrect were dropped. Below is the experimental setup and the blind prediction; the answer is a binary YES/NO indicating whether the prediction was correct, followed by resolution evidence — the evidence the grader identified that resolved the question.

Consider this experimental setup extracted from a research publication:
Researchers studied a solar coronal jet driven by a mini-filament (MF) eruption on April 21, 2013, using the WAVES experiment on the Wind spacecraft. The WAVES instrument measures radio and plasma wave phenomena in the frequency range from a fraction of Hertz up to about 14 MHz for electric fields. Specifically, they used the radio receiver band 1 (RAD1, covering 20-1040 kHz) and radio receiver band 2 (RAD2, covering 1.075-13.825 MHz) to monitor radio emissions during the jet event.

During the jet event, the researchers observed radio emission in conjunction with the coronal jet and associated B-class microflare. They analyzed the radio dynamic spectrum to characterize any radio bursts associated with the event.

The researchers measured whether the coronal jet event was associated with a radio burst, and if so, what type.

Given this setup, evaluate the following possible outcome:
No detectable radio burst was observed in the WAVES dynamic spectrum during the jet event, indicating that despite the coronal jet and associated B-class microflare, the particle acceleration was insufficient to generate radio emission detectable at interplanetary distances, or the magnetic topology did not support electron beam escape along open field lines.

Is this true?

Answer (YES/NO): NO